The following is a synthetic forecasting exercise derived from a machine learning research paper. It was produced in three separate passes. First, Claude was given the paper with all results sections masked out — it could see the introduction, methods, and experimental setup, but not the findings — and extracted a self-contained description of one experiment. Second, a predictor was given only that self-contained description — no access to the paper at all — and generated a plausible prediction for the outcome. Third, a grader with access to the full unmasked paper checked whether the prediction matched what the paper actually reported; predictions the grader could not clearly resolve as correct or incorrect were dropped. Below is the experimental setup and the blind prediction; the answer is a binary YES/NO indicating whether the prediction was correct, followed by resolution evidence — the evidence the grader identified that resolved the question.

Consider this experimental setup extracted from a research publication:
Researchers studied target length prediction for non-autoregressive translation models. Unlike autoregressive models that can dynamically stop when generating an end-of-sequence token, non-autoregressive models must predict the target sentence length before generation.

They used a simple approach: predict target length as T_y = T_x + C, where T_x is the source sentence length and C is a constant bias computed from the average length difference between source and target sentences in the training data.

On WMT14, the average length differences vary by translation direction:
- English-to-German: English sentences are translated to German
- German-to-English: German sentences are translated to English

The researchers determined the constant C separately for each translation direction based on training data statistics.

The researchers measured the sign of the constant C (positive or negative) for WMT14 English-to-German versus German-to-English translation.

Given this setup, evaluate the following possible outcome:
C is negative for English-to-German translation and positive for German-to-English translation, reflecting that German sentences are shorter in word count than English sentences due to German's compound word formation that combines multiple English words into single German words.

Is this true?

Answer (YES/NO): NO